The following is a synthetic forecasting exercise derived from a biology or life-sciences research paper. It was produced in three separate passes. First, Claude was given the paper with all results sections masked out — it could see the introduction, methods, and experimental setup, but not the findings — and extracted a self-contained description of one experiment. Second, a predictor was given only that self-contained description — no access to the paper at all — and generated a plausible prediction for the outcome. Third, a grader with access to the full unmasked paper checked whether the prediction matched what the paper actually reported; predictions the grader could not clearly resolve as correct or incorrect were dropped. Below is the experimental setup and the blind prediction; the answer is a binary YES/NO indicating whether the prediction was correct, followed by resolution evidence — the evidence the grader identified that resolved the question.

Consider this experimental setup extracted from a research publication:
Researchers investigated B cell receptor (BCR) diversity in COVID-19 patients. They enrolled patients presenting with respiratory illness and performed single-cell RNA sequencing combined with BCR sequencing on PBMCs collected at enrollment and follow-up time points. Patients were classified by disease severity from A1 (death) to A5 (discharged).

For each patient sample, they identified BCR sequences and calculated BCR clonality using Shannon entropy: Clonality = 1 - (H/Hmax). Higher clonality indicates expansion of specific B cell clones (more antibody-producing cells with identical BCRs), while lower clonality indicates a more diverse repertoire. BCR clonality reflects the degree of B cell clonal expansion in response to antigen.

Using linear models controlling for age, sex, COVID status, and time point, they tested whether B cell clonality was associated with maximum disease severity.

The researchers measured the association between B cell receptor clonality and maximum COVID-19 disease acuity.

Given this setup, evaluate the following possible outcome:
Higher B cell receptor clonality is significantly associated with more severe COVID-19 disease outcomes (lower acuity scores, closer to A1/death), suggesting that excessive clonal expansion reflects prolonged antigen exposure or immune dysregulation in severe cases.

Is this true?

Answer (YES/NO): YES